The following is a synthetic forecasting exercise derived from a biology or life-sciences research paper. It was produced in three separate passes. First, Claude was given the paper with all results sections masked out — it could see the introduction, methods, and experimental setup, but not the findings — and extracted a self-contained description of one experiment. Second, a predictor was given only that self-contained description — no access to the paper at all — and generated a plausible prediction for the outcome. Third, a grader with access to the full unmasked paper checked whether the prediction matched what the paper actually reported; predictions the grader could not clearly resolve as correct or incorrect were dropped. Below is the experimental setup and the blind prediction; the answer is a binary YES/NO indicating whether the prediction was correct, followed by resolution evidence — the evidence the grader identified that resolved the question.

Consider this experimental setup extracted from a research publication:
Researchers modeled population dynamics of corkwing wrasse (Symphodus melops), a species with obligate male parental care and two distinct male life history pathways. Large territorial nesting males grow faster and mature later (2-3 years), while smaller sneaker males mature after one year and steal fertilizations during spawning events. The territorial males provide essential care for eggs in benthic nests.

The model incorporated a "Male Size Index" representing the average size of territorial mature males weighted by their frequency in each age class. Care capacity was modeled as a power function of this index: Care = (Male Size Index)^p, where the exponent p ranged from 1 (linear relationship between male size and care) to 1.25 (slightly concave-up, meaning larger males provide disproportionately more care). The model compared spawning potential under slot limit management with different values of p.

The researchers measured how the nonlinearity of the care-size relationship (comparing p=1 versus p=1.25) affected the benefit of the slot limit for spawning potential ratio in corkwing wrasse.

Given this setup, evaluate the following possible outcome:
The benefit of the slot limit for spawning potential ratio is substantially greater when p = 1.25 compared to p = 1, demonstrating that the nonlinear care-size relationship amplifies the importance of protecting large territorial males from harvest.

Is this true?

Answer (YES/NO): YES